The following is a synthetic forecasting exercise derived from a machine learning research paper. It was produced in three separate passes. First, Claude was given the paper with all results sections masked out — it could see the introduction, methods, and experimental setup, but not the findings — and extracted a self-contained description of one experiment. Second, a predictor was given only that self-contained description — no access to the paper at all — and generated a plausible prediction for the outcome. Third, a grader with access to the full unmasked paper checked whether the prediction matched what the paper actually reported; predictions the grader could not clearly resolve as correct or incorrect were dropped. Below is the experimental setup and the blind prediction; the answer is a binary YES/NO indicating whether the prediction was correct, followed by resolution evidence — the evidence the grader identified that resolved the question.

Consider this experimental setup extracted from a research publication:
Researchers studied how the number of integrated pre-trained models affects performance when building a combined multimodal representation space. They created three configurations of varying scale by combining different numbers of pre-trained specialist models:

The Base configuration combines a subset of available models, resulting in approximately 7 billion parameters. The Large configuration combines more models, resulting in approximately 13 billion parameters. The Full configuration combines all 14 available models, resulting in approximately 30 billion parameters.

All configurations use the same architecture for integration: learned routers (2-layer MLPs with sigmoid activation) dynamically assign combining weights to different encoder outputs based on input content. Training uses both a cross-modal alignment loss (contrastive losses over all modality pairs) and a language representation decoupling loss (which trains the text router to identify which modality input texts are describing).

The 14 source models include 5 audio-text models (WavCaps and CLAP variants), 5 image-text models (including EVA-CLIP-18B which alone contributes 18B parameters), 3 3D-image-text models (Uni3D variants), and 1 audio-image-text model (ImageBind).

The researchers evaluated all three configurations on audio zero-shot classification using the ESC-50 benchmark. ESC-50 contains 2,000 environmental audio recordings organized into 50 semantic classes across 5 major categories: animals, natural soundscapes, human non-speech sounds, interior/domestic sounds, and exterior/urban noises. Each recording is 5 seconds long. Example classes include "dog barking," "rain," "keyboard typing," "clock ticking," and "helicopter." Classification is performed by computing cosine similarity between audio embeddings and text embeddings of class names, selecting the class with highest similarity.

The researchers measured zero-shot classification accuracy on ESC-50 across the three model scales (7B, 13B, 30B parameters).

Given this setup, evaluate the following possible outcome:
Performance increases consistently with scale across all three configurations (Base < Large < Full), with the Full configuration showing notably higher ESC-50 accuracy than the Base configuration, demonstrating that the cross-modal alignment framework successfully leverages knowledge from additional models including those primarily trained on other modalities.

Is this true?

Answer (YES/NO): NO